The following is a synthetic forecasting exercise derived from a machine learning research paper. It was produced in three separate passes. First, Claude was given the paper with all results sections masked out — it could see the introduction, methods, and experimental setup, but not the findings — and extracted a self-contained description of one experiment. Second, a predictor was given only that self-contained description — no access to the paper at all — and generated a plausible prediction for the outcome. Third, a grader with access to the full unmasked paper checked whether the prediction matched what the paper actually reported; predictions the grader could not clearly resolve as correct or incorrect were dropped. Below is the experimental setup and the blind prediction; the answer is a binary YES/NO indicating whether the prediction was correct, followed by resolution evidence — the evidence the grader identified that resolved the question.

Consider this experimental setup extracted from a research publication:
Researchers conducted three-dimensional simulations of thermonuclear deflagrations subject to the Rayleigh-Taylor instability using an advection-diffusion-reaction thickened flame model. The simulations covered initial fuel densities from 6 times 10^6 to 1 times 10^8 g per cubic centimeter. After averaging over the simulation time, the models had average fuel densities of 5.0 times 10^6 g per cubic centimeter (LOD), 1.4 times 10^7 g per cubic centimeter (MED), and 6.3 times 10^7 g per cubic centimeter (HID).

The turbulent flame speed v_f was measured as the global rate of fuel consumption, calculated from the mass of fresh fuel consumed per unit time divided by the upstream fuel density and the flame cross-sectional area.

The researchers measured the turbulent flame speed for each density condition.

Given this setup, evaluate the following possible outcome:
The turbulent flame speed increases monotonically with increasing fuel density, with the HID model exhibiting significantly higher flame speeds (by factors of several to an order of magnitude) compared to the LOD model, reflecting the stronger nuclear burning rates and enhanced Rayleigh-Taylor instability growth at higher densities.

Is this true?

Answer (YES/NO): NO